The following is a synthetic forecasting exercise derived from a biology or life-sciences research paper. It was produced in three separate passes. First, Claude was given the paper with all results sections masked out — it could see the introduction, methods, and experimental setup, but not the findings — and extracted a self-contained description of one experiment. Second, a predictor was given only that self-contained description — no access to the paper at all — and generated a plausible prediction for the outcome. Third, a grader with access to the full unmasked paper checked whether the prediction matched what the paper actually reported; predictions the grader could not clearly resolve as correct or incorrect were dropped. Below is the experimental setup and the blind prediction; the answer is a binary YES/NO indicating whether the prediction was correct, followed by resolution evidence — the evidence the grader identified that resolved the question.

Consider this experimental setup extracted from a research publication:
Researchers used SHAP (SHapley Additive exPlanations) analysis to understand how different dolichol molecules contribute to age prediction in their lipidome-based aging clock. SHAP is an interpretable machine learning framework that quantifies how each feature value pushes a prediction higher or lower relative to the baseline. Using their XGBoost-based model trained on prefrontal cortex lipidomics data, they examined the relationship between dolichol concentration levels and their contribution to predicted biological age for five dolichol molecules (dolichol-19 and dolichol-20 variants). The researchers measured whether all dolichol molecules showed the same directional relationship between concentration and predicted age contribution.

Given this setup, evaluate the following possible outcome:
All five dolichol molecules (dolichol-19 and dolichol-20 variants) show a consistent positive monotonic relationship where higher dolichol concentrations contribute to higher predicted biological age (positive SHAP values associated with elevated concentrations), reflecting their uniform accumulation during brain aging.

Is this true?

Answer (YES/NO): NO